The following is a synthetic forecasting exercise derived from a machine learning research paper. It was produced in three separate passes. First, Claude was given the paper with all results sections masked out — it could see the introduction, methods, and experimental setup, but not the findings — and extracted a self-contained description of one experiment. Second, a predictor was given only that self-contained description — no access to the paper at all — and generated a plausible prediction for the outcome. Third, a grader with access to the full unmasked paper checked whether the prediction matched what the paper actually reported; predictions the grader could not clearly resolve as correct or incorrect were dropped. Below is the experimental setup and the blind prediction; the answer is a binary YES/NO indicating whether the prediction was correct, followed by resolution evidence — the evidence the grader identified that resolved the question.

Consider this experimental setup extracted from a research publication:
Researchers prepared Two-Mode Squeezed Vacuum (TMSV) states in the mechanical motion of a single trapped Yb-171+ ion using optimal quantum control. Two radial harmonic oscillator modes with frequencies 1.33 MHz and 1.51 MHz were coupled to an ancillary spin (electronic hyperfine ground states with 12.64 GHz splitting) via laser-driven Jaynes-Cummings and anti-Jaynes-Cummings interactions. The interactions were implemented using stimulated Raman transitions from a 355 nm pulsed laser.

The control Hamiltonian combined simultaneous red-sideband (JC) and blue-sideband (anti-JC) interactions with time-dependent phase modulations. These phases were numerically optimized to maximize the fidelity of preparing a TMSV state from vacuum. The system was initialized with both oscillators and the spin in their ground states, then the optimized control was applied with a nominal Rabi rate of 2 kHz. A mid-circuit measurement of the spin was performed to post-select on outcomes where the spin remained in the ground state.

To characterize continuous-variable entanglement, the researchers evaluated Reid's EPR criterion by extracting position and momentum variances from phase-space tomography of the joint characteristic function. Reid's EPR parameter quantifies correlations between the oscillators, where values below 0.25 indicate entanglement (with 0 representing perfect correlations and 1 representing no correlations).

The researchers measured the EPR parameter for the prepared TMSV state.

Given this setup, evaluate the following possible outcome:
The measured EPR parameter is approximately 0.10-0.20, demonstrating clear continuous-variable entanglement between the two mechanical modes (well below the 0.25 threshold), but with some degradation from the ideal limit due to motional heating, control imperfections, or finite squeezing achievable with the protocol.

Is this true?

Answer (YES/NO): NO